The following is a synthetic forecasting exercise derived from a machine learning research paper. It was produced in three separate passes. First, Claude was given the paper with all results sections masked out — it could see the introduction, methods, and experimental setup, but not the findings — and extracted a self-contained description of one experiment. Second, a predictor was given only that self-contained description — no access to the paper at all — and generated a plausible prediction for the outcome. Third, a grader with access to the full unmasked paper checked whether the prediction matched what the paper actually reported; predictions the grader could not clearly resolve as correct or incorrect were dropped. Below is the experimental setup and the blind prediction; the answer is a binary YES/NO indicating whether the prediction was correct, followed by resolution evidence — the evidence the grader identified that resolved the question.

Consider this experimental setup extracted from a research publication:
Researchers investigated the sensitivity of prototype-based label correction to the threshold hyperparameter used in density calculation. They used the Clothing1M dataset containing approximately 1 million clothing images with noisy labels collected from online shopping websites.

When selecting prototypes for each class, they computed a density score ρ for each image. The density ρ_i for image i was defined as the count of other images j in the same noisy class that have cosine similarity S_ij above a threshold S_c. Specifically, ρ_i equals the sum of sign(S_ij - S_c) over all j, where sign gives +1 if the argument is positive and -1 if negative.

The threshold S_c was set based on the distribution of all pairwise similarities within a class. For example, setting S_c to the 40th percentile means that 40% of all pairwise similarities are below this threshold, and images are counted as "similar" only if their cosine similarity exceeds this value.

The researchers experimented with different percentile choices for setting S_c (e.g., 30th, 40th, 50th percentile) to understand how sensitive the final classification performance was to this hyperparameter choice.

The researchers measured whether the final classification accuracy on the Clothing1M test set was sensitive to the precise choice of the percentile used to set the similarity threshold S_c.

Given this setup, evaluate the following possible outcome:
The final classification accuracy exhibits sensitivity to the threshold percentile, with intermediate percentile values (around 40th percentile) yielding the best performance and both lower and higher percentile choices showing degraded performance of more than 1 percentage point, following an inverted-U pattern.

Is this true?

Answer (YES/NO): NO